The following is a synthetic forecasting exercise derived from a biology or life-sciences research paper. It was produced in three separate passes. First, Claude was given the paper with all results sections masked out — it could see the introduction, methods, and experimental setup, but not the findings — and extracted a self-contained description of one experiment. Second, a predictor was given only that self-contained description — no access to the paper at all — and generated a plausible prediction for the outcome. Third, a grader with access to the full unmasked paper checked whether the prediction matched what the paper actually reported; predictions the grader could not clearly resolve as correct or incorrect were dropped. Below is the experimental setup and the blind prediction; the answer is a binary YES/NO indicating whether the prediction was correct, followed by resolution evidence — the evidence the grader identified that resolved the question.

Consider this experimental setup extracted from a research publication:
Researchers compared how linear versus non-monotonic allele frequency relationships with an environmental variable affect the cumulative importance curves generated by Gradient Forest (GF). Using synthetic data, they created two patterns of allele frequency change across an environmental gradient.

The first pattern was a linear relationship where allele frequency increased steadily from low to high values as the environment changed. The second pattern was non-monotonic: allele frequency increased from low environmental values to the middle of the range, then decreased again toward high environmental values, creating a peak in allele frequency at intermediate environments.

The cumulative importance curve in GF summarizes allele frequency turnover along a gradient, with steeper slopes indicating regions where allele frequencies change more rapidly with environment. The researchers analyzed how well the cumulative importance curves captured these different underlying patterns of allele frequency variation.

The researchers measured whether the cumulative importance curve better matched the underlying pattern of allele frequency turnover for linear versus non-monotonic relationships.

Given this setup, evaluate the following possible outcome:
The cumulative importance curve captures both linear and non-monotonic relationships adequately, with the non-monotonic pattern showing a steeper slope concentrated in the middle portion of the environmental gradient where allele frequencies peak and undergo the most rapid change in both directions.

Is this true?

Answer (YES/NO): NO